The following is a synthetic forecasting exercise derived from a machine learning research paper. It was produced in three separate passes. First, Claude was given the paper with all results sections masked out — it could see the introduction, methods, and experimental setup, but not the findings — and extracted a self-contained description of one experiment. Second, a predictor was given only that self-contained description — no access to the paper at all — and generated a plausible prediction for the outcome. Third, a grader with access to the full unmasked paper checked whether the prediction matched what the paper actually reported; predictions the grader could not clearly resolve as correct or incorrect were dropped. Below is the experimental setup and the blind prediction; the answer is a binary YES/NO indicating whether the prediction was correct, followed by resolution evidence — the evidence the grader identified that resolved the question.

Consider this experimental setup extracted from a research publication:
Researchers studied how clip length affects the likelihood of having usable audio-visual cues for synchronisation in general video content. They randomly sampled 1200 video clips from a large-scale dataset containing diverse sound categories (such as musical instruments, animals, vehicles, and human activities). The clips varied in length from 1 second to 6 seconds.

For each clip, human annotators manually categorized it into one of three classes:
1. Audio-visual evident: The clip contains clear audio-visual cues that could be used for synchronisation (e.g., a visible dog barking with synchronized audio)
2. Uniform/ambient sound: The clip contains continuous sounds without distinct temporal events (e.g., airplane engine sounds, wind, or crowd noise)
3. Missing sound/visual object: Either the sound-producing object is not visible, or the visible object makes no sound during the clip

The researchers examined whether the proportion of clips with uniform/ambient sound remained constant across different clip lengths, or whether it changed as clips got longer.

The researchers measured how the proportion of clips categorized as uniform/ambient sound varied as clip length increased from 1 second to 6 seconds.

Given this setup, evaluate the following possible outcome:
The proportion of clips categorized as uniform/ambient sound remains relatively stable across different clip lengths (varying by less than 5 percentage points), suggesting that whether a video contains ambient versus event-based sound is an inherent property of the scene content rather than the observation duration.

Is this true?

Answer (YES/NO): YES